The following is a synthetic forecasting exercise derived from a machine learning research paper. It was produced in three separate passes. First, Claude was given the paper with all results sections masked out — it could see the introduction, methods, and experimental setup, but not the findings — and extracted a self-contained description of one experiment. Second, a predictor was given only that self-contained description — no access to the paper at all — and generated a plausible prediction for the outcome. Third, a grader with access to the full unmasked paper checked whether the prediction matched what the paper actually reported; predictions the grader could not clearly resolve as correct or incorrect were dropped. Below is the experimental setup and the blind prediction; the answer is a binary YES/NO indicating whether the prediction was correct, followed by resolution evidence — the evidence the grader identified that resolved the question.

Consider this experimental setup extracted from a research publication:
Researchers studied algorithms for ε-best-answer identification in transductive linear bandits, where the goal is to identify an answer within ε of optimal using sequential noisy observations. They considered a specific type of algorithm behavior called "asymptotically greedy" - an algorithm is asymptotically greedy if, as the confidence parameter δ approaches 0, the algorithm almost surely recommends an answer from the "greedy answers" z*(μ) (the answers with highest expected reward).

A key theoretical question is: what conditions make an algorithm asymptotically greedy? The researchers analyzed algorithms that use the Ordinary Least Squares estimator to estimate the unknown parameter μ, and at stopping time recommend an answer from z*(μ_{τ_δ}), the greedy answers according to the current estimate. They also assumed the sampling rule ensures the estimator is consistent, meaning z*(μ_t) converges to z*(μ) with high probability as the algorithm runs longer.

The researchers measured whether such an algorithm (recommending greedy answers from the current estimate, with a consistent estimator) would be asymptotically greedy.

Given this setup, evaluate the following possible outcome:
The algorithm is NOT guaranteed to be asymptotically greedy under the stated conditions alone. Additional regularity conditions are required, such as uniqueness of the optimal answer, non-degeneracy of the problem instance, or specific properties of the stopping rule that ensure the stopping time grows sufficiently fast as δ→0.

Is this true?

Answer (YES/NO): NO